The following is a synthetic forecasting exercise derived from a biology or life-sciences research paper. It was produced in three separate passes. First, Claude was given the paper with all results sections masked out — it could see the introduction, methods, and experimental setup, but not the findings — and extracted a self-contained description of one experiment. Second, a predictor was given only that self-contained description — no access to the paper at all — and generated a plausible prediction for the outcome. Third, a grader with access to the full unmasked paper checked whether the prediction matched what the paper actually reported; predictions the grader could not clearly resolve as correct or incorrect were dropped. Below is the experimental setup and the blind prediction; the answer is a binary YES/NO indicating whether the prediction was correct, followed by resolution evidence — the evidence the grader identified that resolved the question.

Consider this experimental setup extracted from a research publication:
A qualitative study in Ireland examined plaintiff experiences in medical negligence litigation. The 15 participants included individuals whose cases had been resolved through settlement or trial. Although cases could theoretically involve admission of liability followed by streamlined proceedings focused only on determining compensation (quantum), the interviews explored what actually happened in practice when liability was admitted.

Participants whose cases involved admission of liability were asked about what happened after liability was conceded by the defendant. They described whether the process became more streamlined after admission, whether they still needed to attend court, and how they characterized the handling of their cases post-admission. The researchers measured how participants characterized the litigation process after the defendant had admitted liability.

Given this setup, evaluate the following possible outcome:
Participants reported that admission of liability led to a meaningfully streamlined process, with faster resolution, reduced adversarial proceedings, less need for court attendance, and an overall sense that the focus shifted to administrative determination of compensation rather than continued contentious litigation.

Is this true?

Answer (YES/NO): NO